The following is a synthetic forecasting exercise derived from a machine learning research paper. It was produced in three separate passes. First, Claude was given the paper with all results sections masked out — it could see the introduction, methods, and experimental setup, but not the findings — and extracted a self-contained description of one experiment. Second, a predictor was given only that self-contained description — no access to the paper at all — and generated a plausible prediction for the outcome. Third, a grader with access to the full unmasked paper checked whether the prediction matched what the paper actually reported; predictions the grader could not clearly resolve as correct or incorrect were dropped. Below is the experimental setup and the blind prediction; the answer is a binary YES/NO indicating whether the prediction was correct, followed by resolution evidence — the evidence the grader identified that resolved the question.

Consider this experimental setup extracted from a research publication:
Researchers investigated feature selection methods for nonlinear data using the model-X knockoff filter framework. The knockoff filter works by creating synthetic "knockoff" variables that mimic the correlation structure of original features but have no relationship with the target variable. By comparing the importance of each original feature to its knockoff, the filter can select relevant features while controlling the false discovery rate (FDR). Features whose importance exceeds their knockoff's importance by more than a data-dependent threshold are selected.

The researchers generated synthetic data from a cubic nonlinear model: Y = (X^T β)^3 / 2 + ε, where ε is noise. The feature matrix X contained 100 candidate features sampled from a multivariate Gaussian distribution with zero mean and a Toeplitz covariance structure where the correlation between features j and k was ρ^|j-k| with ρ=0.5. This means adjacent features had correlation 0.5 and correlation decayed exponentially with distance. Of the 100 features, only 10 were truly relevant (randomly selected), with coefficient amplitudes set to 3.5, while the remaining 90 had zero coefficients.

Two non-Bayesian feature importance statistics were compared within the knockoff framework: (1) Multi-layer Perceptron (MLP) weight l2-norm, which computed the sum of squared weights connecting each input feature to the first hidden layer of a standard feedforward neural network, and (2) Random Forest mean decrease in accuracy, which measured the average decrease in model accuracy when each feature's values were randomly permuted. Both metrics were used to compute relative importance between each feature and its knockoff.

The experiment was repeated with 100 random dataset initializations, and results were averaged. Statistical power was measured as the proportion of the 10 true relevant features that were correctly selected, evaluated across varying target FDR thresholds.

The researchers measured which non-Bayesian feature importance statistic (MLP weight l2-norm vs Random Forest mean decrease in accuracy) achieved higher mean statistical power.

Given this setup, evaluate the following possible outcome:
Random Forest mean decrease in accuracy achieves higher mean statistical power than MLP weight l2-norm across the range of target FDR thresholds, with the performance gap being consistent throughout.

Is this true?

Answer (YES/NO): NO